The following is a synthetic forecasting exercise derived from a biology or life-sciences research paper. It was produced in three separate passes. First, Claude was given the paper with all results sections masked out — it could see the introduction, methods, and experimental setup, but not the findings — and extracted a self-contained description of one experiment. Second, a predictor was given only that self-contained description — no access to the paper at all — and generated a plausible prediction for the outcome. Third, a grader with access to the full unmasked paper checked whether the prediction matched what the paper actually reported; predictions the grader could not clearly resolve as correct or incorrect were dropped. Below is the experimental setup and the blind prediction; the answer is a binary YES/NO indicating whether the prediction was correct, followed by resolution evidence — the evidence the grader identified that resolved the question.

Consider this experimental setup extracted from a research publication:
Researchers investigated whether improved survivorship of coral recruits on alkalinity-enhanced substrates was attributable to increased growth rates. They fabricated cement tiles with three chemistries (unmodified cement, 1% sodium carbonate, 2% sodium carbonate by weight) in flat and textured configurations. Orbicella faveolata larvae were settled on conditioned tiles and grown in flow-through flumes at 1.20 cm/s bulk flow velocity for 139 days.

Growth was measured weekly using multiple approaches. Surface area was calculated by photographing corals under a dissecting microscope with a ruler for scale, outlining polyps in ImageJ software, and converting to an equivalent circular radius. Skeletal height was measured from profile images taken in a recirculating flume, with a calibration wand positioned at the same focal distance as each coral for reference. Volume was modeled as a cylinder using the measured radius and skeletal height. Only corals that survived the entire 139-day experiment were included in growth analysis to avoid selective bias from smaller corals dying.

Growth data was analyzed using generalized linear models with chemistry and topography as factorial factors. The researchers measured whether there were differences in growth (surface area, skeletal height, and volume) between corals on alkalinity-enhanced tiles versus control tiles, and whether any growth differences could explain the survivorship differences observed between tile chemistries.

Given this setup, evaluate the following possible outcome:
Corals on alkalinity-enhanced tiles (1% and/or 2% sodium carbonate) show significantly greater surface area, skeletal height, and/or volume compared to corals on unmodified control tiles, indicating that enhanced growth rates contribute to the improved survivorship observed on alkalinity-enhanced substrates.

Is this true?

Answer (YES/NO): NO